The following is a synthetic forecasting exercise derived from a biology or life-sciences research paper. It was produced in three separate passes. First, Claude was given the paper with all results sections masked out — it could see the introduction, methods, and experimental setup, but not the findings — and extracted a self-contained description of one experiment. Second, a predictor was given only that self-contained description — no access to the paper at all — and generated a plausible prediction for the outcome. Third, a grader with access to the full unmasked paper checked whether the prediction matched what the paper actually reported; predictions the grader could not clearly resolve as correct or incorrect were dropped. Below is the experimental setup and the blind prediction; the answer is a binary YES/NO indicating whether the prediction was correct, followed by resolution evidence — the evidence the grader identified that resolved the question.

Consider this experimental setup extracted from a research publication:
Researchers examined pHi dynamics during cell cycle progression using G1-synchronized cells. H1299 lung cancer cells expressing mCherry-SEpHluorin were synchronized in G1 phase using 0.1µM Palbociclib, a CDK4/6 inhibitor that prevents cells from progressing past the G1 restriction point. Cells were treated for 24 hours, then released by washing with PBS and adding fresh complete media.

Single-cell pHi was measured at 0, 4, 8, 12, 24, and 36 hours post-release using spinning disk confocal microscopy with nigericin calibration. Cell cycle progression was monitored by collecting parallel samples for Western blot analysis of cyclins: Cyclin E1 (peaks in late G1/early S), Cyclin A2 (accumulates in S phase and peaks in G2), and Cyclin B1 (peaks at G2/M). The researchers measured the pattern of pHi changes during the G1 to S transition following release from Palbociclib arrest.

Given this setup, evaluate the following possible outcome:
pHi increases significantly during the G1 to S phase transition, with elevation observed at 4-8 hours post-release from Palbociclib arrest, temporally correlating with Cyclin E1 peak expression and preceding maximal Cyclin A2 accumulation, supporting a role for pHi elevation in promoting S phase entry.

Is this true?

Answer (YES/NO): NO